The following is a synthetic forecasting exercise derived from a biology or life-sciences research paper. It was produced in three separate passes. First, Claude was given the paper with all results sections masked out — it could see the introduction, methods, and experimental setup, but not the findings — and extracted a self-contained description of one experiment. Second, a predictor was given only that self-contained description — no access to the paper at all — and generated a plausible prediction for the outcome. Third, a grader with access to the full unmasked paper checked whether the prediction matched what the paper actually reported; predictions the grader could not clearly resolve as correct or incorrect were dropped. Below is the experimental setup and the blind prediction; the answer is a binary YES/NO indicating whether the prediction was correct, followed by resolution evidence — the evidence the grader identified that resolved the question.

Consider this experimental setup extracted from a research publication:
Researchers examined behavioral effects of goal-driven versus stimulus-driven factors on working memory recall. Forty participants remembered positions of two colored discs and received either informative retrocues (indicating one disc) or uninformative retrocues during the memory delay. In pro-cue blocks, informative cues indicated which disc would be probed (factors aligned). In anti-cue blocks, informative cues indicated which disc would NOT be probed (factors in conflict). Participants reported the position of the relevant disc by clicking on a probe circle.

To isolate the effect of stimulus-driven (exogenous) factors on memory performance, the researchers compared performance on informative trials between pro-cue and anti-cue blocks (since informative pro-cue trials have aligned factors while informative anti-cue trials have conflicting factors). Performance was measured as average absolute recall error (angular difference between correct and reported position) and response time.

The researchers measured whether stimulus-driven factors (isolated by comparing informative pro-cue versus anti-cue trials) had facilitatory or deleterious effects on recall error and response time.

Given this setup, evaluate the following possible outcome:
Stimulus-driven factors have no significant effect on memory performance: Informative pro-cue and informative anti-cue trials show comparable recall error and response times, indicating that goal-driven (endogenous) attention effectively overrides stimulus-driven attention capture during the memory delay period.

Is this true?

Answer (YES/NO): NO